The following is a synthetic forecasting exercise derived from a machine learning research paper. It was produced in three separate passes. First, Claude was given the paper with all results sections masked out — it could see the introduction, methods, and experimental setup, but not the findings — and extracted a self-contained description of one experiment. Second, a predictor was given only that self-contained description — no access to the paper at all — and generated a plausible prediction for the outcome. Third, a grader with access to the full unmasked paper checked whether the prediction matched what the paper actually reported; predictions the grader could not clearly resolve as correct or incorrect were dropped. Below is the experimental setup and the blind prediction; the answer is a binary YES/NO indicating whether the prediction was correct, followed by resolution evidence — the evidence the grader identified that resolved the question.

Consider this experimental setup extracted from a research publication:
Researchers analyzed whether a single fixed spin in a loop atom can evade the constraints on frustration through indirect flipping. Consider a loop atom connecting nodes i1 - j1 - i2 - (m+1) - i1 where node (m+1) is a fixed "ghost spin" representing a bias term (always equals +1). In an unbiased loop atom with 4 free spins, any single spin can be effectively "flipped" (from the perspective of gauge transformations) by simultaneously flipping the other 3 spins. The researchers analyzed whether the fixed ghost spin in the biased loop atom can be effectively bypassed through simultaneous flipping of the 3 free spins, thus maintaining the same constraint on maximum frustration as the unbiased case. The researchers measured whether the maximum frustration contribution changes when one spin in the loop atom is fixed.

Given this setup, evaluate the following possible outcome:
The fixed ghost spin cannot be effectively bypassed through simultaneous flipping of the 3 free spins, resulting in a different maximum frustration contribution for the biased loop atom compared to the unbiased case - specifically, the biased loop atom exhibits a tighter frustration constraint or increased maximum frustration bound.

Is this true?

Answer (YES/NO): NO